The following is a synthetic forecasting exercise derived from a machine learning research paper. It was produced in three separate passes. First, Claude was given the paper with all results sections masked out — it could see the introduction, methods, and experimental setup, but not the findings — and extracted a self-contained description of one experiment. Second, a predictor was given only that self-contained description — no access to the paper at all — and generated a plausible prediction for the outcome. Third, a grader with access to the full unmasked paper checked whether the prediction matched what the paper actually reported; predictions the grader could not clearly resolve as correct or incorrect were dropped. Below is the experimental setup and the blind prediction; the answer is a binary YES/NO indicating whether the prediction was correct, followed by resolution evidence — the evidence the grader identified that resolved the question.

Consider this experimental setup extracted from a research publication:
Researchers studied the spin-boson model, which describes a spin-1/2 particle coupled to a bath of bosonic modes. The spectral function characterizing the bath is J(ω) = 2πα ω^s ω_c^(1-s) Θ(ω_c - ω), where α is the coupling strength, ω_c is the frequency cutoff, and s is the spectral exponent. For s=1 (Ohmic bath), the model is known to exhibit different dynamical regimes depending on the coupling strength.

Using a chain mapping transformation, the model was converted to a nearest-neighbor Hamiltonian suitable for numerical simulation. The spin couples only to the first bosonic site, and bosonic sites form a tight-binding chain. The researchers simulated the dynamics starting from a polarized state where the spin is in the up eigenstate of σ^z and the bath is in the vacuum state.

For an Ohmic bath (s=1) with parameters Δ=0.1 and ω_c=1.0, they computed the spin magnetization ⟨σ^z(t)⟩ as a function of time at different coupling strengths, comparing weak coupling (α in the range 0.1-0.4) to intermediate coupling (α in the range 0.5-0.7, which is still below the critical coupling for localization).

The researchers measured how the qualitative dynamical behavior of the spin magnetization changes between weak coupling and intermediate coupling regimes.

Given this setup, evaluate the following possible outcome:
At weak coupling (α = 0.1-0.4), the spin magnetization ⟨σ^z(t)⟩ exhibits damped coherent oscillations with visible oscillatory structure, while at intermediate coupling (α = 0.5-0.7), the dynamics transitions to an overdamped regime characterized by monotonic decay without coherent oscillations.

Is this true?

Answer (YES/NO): YES